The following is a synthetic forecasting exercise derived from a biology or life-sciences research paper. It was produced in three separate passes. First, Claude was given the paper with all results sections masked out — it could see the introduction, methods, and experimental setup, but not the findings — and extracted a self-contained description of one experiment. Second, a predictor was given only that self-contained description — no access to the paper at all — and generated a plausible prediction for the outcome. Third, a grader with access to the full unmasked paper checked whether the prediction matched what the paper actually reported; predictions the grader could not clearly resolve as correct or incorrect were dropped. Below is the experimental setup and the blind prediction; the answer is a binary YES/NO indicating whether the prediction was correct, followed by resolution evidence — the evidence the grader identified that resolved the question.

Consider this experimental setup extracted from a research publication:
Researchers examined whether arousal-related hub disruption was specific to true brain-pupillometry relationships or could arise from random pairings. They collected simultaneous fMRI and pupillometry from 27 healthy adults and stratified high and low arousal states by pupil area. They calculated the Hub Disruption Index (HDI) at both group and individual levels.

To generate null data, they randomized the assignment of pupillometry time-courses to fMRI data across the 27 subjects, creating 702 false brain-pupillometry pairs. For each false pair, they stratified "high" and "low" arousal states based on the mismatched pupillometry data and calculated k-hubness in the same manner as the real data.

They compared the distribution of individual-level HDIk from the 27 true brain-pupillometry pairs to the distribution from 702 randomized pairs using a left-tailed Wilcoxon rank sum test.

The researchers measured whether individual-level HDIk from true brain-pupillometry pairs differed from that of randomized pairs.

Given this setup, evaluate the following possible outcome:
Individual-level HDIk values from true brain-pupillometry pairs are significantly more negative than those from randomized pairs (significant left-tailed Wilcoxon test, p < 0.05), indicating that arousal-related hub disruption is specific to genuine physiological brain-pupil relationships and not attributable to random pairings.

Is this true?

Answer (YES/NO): YES